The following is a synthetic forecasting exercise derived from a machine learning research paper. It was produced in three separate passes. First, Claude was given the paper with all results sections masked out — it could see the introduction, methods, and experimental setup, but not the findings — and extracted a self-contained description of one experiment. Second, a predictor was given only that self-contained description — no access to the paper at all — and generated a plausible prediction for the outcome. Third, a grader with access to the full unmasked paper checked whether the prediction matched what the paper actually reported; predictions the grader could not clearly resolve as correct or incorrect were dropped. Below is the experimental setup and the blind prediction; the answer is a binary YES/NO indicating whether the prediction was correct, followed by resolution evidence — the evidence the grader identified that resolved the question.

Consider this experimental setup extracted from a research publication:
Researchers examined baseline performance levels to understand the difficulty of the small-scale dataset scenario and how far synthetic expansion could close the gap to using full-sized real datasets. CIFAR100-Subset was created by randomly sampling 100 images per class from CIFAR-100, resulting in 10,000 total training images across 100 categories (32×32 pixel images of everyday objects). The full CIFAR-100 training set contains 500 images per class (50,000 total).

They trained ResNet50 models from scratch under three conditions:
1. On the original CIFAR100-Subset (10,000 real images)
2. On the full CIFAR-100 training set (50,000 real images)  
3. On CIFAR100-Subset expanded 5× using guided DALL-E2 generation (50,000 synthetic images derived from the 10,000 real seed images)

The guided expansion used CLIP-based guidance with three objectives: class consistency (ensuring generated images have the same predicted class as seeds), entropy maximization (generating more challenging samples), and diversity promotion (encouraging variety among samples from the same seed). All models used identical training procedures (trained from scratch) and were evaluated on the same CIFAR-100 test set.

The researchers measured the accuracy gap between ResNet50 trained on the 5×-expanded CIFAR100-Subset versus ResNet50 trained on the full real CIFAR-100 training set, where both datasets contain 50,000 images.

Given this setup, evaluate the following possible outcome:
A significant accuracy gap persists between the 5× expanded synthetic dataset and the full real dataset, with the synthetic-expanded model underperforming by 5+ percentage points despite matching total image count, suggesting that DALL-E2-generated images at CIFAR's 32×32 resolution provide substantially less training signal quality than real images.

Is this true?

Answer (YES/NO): YES